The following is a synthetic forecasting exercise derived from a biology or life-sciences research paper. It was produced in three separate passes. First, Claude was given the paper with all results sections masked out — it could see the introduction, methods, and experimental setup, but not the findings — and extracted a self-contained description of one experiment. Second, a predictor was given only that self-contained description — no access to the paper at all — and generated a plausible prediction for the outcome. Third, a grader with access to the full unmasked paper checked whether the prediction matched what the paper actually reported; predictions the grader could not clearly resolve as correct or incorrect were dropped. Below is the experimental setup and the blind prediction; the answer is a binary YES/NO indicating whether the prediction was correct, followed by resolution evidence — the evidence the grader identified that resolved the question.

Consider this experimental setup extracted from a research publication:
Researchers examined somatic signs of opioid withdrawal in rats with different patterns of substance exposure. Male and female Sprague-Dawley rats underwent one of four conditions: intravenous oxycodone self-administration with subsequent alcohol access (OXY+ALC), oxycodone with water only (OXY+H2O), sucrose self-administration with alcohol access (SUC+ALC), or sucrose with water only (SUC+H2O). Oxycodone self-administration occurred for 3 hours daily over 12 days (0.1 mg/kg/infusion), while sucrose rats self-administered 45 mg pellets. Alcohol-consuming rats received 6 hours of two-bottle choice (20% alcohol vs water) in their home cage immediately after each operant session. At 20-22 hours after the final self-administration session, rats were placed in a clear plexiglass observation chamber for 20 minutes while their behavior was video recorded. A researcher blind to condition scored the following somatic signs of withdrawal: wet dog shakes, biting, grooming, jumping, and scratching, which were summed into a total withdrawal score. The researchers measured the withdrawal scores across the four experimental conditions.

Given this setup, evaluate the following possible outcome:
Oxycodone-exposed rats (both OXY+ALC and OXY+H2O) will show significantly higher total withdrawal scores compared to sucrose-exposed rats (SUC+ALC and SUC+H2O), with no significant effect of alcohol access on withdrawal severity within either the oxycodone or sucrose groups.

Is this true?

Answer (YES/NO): NO